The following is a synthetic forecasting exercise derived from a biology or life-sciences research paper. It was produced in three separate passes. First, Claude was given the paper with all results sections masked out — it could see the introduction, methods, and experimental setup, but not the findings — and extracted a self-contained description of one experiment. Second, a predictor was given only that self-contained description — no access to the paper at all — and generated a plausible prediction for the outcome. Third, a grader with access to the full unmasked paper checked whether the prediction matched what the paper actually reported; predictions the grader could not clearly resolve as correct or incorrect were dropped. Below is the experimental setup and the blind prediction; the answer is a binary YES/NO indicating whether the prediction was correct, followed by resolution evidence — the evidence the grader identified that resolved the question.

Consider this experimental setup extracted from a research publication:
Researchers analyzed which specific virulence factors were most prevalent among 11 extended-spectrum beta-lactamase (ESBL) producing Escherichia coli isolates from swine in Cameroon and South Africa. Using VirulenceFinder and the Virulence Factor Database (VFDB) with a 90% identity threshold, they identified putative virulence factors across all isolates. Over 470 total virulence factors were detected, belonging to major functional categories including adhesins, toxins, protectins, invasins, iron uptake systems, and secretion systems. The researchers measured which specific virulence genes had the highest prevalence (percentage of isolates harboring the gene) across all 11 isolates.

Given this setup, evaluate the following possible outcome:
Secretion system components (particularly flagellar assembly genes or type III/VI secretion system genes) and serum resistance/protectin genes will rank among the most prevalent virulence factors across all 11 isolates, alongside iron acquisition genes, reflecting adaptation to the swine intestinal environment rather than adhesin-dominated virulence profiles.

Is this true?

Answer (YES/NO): NO